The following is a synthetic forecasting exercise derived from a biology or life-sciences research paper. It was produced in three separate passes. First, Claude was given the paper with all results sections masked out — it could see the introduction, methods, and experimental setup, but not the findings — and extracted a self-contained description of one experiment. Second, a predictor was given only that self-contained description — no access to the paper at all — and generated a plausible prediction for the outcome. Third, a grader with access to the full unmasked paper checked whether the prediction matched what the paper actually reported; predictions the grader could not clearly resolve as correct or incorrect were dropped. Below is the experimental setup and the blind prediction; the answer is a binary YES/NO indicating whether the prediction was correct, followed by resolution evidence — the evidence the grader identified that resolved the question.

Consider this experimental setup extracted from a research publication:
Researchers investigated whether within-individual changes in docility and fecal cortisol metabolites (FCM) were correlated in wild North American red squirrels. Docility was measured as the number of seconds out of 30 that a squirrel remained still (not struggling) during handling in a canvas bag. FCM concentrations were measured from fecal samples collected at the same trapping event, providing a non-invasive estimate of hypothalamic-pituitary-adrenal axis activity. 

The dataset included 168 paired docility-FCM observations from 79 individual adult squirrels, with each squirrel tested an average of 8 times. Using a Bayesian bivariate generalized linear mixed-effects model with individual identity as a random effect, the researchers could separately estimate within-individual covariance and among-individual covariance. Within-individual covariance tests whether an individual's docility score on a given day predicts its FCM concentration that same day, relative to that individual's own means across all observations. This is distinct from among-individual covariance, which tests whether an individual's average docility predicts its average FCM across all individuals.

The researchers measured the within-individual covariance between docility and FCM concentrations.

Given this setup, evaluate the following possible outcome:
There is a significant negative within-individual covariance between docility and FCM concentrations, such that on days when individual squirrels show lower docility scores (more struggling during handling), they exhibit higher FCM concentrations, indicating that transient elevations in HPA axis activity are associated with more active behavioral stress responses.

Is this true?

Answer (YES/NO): NO